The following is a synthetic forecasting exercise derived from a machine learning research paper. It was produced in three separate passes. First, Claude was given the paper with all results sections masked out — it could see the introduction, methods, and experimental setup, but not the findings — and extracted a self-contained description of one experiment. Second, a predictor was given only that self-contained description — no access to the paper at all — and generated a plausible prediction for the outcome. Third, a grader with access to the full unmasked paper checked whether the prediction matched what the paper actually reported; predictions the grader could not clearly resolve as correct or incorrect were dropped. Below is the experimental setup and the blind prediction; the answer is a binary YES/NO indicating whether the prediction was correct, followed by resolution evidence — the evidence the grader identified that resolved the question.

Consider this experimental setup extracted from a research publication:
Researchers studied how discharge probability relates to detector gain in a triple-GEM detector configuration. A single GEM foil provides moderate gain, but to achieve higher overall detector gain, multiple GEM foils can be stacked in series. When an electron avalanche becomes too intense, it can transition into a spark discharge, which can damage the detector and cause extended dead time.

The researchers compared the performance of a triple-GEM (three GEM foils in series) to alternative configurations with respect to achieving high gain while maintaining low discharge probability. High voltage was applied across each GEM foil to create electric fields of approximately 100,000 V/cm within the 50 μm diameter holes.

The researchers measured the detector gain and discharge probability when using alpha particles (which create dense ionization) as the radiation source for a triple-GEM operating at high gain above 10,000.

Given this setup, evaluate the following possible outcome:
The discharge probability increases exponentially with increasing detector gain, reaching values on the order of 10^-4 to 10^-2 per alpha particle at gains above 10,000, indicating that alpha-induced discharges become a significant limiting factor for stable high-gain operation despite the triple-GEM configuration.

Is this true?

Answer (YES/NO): NO